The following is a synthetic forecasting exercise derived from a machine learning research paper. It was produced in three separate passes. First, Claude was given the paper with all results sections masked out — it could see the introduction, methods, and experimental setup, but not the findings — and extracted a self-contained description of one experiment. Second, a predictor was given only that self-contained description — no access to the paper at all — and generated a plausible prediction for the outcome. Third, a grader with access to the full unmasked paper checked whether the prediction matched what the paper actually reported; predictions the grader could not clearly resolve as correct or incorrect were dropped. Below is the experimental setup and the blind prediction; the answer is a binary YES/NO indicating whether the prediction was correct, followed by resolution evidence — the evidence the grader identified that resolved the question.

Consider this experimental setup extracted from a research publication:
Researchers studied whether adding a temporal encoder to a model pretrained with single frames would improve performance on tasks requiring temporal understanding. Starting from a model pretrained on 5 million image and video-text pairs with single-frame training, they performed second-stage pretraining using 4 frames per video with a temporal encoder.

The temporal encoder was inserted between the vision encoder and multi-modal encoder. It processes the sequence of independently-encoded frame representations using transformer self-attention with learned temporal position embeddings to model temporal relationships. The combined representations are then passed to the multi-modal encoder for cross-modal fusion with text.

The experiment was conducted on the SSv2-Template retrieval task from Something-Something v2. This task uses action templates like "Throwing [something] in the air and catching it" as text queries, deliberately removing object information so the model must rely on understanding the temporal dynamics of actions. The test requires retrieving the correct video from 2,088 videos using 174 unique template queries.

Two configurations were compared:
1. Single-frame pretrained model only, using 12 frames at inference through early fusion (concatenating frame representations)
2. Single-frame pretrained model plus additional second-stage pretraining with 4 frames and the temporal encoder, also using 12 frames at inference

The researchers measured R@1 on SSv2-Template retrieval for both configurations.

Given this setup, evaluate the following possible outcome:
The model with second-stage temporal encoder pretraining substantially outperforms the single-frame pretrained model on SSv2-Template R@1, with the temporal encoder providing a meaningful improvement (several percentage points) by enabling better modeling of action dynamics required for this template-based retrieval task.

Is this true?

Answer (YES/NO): YES